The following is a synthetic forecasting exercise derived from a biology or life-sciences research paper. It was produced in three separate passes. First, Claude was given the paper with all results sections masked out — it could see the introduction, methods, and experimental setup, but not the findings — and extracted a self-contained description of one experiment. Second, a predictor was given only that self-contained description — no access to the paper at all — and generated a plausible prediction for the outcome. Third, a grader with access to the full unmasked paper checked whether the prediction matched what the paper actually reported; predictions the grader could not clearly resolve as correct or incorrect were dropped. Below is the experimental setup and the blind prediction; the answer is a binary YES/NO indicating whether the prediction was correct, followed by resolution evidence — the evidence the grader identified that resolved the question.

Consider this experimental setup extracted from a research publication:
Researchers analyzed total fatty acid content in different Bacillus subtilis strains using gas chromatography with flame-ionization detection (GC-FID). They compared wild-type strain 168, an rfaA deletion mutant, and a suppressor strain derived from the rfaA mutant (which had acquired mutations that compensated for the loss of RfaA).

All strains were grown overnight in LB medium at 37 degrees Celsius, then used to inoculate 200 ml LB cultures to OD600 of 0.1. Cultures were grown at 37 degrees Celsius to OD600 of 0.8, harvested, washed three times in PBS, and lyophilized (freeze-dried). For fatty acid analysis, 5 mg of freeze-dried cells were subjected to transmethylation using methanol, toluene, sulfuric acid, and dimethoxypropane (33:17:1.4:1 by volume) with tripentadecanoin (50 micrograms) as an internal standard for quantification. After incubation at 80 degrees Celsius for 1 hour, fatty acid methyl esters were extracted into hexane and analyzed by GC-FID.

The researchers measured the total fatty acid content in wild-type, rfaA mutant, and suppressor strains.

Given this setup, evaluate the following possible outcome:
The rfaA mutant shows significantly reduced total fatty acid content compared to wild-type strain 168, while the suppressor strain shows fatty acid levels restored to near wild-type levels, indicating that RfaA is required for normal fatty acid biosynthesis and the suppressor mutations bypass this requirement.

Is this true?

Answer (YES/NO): NO